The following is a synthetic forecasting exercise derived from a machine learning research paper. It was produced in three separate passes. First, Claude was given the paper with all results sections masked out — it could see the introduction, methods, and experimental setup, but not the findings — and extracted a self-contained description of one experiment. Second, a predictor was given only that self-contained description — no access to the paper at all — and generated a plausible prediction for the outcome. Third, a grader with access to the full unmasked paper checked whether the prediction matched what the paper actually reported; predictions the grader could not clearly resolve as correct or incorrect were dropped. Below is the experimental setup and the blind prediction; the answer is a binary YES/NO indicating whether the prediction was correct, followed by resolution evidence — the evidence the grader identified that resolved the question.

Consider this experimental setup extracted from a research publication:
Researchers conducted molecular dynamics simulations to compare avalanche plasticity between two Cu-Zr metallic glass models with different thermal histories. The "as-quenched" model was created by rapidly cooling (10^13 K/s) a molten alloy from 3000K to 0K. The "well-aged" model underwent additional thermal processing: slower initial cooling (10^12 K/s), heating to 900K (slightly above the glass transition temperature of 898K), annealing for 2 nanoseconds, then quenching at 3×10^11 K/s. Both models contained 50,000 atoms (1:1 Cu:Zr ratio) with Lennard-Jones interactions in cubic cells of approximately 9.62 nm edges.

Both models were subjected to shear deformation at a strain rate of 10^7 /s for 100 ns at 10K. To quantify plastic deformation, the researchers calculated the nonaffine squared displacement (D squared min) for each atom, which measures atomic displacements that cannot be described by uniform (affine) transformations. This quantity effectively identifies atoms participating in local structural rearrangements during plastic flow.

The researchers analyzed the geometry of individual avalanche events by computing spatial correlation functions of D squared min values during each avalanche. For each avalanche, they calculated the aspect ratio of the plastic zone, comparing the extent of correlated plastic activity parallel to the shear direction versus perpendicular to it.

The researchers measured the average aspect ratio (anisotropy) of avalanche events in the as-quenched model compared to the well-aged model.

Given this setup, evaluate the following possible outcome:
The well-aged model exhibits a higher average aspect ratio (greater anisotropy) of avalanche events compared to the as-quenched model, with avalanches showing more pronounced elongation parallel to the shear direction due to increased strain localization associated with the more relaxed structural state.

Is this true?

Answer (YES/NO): YES